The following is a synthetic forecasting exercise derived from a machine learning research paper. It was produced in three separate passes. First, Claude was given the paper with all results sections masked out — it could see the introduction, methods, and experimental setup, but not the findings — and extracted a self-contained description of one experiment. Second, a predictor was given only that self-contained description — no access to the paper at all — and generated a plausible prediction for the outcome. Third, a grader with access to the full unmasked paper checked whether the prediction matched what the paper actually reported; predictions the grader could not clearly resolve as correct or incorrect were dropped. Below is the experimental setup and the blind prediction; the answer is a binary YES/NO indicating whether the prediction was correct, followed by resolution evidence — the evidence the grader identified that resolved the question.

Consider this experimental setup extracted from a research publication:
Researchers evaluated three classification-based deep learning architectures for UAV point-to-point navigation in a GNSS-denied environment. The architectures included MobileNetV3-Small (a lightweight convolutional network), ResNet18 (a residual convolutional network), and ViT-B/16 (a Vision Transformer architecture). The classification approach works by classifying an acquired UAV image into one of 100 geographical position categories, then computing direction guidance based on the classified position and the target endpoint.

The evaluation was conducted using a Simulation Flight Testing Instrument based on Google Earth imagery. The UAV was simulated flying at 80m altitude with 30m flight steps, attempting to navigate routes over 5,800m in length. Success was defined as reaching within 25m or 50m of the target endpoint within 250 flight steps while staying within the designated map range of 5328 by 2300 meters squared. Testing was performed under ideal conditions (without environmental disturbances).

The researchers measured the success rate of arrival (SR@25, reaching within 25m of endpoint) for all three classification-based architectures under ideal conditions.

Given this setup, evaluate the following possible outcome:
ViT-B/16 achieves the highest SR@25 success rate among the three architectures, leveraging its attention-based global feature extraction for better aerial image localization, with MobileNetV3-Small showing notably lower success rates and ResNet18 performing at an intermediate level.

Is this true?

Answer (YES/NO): NO